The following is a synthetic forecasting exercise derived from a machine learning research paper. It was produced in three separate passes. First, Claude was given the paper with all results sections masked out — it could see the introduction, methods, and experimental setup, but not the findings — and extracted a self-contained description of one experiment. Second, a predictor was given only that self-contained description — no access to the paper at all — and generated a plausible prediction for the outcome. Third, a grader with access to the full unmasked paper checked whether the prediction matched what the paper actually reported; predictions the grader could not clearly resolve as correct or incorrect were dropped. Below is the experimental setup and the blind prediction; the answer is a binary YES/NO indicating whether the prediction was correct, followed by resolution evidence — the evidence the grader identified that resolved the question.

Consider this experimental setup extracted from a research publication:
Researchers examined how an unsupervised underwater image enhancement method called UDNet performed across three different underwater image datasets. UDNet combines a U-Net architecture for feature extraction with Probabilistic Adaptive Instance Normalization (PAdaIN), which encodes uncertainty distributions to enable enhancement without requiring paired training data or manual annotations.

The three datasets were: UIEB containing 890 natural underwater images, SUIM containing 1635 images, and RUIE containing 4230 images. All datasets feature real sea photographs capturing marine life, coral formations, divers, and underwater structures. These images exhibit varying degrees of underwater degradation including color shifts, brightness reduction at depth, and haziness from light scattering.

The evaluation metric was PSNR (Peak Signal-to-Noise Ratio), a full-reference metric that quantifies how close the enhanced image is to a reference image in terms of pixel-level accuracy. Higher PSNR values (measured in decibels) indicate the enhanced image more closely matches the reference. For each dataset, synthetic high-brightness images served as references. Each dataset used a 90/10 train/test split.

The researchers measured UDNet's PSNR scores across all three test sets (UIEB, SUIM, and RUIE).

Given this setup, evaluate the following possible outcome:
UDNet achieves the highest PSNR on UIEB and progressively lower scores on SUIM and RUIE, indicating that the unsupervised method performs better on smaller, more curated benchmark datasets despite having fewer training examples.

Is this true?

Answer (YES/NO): NO